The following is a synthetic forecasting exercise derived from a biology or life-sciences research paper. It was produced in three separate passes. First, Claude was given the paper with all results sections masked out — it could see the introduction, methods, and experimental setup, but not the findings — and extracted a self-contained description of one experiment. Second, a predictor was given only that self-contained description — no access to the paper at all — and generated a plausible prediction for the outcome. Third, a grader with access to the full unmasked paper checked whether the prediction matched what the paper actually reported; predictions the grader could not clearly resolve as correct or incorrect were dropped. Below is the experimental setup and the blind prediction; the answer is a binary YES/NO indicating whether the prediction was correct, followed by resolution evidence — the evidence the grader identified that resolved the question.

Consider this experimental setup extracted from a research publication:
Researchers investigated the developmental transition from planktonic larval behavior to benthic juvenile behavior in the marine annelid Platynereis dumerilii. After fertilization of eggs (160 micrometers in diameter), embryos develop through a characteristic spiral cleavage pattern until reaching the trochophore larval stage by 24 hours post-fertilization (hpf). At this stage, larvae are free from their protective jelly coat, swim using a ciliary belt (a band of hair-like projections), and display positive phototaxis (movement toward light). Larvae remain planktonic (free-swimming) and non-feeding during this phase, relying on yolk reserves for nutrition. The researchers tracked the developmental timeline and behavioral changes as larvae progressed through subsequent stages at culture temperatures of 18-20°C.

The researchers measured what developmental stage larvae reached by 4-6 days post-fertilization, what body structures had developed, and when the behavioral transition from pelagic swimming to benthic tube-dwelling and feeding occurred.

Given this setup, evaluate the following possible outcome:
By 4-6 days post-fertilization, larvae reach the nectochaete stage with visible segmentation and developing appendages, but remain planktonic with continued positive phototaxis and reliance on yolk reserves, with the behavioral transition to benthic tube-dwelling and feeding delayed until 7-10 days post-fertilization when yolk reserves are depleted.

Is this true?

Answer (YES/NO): NO